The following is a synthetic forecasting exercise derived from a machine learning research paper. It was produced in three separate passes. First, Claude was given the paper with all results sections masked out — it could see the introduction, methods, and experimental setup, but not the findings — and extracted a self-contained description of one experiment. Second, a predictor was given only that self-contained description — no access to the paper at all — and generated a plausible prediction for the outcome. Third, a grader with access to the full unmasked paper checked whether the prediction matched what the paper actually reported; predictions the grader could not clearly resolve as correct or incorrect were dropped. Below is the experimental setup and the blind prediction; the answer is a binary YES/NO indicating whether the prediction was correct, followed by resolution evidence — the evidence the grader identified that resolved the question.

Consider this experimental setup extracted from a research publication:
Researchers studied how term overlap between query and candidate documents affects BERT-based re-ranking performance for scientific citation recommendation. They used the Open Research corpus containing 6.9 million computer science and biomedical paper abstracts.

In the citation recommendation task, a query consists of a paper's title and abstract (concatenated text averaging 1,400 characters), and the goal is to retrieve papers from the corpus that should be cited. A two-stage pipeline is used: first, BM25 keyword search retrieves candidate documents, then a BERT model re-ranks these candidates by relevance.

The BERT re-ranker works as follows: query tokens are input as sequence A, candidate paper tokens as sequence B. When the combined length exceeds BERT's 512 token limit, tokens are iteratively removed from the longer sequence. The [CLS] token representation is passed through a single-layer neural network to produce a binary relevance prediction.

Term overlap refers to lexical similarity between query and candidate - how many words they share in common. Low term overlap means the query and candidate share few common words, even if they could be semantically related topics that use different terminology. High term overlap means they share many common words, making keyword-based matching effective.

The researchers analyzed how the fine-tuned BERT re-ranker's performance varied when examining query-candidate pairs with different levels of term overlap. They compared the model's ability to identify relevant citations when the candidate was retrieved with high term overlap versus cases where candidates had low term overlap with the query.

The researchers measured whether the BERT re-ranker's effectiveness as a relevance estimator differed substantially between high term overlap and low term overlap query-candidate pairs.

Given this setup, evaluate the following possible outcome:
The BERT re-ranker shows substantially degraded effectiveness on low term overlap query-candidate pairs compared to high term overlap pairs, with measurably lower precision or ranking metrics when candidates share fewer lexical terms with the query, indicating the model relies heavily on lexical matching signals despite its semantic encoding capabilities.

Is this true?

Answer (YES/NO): YES